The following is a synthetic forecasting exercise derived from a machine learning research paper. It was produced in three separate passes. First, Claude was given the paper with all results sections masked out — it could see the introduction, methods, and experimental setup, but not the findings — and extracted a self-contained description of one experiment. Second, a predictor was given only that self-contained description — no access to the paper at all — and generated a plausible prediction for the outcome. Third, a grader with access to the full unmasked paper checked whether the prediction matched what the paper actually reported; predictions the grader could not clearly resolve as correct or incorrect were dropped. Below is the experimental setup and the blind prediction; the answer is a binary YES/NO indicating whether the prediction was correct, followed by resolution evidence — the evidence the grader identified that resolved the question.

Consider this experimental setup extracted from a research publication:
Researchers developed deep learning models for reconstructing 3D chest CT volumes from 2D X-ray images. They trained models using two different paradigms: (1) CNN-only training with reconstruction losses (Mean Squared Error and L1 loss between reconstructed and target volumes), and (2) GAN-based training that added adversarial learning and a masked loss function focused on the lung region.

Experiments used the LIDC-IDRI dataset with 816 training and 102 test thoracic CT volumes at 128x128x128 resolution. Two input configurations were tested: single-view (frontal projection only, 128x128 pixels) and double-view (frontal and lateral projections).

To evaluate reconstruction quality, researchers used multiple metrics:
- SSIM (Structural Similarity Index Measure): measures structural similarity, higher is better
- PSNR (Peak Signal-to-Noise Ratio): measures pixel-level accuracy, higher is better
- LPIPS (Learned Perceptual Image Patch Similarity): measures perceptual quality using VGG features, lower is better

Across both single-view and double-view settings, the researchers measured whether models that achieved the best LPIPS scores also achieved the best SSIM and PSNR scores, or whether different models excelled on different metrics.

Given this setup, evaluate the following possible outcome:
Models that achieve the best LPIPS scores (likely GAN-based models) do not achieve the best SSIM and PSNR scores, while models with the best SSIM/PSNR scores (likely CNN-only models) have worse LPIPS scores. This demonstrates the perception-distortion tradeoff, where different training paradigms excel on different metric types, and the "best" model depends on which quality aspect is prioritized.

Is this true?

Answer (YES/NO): YES